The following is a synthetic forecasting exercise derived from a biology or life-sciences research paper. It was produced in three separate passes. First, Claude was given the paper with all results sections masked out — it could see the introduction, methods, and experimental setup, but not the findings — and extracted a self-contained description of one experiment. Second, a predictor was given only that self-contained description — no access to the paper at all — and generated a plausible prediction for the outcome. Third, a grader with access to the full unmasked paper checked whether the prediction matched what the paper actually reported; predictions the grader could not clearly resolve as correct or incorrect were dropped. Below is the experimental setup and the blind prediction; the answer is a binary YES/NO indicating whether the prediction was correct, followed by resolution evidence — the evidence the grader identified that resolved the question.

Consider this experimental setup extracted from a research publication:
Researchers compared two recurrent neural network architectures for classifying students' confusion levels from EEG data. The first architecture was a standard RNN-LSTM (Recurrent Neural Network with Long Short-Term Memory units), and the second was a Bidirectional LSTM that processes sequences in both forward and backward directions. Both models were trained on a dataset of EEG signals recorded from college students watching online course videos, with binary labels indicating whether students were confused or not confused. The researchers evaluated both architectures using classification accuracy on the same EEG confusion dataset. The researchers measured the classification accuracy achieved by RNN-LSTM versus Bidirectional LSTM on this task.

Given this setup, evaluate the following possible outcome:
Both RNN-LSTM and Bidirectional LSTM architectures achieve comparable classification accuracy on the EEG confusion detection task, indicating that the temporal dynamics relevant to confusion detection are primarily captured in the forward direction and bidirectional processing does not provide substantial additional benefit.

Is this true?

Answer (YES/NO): NO